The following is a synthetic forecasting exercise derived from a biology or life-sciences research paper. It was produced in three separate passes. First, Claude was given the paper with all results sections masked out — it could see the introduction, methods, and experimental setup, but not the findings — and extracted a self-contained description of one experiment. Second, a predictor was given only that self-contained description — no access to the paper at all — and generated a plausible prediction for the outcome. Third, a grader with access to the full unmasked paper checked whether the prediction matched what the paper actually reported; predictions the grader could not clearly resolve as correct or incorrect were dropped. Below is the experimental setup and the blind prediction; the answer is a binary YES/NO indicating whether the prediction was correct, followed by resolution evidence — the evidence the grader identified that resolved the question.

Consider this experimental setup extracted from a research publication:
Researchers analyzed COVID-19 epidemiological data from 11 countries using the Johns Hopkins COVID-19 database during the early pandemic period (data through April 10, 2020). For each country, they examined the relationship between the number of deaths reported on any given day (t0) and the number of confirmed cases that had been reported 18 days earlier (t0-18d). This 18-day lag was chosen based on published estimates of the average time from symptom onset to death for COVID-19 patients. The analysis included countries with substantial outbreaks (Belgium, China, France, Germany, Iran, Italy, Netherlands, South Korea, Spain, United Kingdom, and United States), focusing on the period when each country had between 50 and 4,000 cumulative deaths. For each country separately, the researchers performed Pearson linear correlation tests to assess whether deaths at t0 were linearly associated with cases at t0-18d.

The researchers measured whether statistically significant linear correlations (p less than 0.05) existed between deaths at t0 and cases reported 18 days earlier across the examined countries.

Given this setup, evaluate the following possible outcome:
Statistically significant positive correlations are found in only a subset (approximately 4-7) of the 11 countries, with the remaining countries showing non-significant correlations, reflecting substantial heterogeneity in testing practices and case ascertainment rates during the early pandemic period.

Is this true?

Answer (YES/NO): NO